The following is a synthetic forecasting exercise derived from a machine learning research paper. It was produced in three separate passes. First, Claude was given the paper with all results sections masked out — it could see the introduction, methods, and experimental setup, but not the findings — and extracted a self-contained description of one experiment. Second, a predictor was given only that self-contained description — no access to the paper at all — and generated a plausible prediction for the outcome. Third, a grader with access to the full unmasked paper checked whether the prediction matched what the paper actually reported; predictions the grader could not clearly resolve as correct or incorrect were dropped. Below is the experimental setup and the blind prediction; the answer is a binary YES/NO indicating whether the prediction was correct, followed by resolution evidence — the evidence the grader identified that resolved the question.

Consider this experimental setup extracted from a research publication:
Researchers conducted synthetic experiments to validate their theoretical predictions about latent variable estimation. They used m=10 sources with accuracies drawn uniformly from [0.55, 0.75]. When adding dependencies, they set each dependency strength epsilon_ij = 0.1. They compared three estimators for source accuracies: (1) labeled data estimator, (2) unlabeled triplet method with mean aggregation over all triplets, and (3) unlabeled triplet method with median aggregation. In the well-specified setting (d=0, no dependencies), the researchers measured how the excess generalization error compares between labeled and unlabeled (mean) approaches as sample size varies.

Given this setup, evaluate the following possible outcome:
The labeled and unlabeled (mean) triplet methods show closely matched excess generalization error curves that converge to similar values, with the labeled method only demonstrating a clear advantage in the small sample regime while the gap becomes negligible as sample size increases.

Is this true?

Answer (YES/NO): NO